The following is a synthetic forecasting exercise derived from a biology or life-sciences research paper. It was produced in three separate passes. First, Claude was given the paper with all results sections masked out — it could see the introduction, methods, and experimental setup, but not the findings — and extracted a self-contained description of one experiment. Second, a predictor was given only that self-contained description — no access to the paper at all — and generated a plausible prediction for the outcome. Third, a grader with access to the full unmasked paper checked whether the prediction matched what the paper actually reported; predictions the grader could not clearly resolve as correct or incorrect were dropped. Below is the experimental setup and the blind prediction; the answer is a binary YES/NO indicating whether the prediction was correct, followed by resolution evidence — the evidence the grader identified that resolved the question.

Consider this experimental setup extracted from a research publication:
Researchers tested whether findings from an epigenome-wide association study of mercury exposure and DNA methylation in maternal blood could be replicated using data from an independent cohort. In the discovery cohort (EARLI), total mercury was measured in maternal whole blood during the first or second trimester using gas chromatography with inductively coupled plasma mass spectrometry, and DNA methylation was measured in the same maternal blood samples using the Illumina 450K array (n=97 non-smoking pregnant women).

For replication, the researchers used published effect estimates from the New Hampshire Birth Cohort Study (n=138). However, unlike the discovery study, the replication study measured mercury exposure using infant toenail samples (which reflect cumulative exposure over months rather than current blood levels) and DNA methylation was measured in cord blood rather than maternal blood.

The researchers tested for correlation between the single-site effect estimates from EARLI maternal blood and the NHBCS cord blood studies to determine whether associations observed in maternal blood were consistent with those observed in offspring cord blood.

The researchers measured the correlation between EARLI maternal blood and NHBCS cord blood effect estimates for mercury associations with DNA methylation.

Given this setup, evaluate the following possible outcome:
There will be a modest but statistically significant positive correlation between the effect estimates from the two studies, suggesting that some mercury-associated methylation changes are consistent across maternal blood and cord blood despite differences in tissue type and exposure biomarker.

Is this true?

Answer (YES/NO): NO